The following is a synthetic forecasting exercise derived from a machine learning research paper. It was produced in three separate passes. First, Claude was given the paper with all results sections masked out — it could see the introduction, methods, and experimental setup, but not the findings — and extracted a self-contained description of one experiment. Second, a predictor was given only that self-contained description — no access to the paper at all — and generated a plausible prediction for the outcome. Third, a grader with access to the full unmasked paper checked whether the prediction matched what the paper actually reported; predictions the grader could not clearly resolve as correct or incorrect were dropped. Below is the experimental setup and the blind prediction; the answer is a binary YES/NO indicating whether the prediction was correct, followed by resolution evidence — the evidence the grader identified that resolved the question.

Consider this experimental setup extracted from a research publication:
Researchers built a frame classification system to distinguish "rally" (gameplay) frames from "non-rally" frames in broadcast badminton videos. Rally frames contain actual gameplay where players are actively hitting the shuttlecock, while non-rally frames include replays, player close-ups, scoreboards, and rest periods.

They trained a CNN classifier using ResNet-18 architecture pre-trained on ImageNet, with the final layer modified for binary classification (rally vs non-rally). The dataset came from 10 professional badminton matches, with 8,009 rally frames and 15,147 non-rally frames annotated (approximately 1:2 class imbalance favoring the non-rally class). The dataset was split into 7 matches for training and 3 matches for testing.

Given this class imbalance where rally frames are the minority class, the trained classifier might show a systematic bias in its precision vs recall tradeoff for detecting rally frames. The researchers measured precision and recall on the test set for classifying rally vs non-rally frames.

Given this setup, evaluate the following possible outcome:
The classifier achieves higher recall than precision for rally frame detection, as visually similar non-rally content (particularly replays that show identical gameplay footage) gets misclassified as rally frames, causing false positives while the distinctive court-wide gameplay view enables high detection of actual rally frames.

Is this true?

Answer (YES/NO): NO